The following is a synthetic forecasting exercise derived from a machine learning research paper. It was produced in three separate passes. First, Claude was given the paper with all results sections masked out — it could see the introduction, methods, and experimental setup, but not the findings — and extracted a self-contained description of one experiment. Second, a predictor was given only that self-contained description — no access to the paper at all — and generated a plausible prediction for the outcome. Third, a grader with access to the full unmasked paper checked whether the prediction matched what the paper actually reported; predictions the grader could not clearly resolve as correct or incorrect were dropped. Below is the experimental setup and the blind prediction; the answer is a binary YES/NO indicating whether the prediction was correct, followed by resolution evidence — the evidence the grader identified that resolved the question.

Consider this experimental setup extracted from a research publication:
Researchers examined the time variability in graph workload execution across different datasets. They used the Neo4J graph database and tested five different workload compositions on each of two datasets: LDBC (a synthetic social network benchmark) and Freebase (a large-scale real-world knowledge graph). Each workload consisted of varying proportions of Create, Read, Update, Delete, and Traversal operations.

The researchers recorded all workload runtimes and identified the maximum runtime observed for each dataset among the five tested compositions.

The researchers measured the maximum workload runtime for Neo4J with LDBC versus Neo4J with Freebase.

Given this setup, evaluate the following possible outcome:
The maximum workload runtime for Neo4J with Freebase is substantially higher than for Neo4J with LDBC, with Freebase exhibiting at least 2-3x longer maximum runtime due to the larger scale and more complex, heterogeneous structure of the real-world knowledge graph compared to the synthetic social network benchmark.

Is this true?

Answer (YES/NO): YES